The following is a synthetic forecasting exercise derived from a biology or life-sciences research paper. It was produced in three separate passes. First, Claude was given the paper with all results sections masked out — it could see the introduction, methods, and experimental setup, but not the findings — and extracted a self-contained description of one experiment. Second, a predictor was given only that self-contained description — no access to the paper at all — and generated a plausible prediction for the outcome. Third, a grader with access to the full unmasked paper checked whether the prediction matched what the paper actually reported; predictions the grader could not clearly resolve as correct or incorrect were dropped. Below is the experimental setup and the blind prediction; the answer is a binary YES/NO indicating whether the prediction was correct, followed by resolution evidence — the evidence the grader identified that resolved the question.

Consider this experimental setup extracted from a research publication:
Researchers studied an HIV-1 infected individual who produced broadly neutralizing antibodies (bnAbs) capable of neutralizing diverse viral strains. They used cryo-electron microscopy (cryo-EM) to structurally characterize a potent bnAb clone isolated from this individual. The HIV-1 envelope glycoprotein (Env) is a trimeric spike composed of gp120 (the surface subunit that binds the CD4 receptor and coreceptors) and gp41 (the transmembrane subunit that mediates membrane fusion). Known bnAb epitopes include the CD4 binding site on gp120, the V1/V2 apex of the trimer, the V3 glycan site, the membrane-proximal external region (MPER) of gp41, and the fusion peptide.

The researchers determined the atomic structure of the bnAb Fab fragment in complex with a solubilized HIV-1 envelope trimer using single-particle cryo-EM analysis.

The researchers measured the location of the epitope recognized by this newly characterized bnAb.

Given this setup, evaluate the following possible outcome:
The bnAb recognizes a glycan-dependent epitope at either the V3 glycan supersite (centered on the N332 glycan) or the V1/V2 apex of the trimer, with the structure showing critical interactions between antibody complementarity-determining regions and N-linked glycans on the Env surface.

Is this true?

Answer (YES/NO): NO